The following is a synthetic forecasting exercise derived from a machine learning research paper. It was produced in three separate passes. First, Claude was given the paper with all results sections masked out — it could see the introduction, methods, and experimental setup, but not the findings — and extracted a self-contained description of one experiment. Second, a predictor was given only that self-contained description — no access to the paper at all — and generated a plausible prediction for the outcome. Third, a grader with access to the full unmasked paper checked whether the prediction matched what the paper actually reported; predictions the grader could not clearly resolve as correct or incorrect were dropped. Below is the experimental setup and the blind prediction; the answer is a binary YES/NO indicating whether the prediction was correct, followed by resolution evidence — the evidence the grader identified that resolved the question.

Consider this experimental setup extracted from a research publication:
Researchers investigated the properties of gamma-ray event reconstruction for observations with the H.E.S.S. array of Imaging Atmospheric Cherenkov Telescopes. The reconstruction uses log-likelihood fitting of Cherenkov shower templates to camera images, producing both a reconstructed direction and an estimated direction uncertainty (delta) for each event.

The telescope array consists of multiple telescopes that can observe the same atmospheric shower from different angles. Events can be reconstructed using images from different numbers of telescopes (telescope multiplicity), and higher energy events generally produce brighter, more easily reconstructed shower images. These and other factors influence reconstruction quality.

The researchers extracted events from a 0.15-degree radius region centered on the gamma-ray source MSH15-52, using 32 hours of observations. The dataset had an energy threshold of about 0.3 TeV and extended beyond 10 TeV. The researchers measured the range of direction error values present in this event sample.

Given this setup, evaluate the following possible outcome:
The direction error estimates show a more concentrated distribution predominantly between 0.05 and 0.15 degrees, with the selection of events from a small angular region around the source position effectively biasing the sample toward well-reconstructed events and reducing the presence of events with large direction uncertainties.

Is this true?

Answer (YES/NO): NO